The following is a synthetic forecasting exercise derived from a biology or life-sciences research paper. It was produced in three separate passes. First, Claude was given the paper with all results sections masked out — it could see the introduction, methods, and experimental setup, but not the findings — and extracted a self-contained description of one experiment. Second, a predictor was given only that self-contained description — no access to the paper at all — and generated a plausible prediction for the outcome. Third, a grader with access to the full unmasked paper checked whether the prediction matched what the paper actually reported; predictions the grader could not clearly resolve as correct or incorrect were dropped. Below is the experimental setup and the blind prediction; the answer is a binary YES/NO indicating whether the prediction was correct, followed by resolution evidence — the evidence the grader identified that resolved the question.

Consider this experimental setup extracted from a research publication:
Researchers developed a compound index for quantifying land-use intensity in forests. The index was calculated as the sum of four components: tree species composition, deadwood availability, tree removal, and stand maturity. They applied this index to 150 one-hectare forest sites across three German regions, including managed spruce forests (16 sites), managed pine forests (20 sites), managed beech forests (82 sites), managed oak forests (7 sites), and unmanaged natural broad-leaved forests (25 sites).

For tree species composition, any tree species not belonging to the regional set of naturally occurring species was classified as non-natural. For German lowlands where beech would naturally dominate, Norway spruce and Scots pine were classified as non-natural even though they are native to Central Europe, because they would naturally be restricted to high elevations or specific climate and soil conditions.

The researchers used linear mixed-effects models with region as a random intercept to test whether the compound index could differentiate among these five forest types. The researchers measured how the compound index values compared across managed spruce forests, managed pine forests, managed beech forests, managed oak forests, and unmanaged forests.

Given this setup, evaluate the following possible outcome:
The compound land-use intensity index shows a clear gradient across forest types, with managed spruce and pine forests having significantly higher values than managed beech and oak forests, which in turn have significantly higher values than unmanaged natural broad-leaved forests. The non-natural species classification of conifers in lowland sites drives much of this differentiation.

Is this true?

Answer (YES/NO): NO